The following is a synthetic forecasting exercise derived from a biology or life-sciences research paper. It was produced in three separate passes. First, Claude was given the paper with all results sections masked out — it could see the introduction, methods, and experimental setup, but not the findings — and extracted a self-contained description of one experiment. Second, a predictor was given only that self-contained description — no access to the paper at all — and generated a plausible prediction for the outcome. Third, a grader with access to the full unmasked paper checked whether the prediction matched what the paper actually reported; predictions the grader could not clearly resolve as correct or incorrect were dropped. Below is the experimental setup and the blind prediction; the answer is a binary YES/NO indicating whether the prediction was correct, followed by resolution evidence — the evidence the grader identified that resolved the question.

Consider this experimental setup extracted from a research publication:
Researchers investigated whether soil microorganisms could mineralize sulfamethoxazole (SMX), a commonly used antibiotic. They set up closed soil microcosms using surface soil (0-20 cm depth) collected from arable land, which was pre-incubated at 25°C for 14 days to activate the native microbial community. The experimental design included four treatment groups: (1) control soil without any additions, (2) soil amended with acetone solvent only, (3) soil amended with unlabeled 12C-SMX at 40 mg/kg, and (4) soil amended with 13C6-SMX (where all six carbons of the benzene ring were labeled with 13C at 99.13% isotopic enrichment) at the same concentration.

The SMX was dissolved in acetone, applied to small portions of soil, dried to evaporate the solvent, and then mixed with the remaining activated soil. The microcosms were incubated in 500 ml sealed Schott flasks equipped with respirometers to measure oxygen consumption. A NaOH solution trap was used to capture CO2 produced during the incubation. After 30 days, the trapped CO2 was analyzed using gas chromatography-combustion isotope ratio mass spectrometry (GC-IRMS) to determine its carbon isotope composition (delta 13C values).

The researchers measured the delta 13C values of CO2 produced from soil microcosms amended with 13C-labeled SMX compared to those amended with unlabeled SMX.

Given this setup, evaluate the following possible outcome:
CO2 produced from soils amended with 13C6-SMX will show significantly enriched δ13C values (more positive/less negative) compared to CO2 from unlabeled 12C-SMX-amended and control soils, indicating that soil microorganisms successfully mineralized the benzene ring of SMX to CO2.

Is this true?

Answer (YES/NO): YES